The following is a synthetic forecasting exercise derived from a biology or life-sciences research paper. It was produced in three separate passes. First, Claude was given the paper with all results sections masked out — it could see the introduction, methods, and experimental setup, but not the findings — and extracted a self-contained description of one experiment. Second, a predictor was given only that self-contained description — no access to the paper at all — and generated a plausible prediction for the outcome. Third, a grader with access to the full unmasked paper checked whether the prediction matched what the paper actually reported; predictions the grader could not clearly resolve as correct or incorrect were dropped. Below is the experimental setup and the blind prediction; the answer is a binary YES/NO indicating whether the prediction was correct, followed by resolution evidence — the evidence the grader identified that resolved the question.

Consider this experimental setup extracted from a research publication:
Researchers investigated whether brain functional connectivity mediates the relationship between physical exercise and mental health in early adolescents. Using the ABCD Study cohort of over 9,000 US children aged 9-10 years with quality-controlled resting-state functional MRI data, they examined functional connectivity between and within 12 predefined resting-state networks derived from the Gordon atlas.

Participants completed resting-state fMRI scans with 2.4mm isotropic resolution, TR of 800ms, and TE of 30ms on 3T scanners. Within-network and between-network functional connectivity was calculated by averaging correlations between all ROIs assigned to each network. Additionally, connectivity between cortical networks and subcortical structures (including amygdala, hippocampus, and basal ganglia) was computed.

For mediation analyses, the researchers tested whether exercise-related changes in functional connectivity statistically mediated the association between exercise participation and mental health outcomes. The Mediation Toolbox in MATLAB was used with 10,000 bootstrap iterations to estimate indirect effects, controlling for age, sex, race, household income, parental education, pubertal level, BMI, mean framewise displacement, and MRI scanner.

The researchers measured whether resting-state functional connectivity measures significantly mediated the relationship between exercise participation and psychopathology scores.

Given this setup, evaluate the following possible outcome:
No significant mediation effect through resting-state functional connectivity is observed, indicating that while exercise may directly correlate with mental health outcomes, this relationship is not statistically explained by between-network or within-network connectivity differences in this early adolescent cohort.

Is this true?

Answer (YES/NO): NO